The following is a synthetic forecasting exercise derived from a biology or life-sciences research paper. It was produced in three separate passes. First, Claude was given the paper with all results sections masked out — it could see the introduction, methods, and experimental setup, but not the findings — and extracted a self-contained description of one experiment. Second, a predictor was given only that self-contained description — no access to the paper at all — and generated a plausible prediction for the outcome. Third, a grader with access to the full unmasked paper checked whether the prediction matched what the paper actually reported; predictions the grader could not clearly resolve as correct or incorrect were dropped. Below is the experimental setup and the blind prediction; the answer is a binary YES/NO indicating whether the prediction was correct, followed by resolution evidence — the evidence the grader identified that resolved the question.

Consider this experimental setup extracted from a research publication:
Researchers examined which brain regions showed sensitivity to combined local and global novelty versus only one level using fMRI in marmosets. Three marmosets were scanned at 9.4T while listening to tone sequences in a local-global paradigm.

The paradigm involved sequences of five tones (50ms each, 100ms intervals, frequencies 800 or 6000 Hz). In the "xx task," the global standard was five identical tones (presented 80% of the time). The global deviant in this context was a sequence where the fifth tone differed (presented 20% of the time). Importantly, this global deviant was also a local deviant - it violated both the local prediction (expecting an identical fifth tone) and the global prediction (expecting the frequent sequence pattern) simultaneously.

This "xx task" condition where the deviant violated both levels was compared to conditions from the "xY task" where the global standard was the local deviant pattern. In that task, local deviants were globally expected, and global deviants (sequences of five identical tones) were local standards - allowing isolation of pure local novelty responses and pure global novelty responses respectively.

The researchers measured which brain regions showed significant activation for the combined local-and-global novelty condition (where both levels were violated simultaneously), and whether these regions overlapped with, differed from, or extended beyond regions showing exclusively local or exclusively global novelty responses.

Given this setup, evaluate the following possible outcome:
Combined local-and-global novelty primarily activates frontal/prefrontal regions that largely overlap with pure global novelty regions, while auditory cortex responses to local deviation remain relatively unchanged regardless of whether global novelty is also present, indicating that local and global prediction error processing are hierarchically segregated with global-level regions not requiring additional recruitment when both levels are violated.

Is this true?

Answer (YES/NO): NO